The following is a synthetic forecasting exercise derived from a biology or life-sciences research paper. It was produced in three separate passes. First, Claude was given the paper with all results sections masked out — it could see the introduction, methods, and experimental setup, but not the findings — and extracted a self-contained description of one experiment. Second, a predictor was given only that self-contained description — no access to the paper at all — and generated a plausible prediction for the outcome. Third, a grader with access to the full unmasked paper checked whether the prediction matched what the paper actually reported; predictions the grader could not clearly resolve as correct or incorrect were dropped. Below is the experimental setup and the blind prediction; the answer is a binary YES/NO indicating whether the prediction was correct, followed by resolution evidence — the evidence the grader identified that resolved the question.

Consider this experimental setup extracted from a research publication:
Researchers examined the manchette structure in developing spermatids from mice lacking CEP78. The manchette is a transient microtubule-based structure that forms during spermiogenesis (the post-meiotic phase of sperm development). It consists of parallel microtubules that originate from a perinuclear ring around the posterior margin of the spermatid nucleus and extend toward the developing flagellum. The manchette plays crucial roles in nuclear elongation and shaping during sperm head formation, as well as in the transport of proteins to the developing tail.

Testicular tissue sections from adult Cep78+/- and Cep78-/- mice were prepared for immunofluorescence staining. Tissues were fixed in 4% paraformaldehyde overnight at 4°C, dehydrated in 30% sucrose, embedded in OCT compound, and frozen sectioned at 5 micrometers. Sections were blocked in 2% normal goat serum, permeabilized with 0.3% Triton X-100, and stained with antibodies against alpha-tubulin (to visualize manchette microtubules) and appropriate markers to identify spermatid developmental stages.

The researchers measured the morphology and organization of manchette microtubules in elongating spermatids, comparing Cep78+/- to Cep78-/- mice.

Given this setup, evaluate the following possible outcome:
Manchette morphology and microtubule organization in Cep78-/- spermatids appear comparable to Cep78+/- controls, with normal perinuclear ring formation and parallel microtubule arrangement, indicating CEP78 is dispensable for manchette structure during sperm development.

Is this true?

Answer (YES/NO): NO